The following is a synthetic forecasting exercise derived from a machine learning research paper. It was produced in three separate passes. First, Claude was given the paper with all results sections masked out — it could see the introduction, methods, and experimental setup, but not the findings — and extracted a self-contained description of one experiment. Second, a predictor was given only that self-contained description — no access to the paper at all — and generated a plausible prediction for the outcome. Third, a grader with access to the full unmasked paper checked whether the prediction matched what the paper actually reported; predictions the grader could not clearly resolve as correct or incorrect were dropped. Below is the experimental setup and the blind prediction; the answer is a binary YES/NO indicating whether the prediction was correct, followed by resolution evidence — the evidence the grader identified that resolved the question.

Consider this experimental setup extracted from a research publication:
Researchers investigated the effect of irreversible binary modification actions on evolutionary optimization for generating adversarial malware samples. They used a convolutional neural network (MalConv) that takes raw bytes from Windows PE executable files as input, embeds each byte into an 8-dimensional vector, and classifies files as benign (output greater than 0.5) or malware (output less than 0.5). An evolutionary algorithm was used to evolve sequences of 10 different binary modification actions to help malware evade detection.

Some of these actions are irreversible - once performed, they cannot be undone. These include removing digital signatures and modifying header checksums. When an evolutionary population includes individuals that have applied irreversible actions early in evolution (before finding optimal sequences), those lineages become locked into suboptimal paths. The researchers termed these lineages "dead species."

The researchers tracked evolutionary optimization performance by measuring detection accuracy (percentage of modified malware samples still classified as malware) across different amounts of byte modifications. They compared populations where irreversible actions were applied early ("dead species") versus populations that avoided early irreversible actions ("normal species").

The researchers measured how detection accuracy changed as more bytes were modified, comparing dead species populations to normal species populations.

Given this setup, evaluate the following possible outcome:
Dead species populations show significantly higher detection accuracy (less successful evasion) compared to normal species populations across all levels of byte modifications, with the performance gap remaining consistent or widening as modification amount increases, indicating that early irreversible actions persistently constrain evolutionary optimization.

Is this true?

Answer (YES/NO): NO